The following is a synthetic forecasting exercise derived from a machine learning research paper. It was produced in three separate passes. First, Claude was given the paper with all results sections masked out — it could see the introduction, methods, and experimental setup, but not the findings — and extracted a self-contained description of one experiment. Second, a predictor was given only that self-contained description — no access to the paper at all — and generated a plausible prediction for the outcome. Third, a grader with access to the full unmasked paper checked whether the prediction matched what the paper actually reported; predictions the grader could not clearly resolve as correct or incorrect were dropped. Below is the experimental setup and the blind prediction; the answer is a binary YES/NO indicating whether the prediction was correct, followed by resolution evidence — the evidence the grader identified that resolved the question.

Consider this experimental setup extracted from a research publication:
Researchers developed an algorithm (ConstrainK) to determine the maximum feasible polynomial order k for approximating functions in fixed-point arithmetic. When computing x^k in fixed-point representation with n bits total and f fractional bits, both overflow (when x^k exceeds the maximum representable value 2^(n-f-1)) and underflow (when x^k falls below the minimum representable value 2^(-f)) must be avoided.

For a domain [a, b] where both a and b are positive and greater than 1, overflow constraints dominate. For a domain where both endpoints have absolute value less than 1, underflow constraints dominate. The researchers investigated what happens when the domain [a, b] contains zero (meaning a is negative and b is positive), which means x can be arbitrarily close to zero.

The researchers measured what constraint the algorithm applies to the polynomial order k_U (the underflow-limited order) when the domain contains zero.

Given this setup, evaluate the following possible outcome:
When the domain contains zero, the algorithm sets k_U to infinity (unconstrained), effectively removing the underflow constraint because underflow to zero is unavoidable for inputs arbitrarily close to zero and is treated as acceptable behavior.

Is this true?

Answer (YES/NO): NO